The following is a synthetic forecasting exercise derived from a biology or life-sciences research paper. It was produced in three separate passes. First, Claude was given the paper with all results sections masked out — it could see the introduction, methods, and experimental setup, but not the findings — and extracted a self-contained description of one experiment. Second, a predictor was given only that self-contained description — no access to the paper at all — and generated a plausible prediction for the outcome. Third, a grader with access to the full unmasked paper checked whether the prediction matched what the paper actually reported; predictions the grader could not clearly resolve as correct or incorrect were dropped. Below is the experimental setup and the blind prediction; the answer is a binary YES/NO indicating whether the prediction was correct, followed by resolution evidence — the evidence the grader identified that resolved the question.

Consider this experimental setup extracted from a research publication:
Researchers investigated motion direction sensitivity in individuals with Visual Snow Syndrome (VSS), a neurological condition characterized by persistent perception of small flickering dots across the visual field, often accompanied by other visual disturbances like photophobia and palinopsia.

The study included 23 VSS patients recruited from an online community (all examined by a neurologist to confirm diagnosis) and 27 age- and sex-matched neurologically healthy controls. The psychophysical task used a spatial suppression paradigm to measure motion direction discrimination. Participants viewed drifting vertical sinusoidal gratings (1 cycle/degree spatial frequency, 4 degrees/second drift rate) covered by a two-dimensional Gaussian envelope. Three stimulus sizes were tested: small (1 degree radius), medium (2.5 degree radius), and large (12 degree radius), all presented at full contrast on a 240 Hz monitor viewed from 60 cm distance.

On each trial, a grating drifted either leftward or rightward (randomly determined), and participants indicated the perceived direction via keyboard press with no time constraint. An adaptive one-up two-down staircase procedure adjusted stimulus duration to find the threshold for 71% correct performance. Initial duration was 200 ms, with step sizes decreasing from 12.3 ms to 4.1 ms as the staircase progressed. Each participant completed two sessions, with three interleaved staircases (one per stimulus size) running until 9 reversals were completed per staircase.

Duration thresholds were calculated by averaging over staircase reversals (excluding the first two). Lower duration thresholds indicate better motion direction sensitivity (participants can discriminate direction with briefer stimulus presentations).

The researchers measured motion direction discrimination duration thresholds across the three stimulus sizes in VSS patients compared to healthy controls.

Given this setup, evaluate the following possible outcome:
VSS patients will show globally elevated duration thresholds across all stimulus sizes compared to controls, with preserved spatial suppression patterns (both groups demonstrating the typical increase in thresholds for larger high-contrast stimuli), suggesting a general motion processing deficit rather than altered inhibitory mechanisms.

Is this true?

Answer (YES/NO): NO